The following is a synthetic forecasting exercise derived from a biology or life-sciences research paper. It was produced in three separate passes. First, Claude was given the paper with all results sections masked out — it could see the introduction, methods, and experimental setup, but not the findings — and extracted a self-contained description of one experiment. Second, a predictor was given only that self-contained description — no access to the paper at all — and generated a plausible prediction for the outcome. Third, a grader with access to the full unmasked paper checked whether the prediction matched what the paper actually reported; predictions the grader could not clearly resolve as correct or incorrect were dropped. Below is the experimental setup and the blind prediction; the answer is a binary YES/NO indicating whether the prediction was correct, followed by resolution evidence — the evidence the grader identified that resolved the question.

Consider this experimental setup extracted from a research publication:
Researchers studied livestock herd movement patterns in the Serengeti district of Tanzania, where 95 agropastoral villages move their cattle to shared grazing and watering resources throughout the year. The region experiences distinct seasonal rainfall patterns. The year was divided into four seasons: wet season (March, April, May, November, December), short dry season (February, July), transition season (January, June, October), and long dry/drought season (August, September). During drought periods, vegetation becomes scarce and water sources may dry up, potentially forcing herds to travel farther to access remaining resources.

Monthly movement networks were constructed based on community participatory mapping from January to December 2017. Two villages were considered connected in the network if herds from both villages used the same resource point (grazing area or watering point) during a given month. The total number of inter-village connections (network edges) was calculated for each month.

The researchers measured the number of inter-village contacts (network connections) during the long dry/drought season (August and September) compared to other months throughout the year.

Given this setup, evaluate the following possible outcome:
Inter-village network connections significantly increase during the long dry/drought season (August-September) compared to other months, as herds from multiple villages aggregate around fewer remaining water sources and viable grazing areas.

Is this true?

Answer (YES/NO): YES